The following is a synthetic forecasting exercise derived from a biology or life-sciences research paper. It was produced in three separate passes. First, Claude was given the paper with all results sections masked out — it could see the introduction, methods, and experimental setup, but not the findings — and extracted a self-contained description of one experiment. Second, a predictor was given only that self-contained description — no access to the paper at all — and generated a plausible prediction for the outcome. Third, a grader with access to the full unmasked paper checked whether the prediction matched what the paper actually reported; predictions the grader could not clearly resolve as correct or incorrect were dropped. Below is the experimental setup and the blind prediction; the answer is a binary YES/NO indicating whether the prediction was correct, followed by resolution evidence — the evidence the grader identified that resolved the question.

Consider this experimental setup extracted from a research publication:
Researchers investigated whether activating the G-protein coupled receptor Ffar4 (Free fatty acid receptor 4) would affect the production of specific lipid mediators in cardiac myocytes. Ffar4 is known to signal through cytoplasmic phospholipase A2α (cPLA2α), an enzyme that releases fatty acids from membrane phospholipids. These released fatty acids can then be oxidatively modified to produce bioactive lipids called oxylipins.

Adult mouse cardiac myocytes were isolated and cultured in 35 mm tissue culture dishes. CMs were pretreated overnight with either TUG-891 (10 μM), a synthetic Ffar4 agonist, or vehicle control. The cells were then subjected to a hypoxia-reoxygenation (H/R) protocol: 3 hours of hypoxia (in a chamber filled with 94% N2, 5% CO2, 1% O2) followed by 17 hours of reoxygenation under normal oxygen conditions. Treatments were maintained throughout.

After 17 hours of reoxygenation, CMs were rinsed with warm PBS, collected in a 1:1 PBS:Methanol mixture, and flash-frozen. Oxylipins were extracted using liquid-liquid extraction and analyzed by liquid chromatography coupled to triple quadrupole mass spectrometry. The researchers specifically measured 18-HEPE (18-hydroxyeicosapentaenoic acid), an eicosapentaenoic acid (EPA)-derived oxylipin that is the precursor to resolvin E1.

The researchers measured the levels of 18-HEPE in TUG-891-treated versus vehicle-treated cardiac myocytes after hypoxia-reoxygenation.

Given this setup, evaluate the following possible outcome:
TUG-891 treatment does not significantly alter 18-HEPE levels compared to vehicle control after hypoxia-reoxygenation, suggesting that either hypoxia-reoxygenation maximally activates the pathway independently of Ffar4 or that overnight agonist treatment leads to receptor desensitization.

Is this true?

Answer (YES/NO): NO